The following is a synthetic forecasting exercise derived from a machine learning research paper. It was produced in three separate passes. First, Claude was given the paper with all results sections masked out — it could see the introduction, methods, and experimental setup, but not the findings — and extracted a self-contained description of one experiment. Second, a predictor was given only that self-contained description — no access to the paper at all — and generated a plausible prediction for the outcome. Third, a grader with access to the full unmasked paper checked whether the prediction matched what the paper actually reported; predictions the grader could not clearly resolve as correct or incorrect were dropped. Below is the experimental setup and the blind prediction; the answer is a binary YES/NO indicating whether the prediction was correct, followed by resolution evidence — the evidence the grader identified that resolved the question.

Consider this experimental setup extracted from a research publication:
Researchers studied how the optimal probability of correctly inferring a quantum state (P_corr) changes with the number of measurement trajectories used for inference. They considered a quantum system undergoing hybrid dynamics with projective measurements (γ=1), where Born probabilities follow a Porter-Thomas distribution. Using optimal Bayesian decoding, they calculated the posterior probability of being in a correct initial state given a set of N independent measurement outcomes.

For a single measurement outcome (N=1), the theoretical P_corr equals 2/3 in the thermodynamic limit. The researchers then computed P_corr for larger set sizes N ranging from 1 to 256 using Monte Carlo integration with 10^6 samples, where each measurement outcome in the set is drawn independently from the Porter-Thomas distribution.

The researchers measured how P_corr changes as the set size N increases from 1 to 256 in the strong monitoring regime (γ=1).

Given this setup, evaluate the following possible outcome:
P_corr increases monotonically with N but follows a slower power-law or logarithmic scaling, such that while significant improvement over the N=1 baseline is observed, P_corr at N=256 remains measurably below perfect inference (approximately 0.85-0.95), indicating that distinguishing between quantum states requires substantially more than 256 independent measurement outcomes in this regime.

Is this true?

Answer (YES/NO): NO